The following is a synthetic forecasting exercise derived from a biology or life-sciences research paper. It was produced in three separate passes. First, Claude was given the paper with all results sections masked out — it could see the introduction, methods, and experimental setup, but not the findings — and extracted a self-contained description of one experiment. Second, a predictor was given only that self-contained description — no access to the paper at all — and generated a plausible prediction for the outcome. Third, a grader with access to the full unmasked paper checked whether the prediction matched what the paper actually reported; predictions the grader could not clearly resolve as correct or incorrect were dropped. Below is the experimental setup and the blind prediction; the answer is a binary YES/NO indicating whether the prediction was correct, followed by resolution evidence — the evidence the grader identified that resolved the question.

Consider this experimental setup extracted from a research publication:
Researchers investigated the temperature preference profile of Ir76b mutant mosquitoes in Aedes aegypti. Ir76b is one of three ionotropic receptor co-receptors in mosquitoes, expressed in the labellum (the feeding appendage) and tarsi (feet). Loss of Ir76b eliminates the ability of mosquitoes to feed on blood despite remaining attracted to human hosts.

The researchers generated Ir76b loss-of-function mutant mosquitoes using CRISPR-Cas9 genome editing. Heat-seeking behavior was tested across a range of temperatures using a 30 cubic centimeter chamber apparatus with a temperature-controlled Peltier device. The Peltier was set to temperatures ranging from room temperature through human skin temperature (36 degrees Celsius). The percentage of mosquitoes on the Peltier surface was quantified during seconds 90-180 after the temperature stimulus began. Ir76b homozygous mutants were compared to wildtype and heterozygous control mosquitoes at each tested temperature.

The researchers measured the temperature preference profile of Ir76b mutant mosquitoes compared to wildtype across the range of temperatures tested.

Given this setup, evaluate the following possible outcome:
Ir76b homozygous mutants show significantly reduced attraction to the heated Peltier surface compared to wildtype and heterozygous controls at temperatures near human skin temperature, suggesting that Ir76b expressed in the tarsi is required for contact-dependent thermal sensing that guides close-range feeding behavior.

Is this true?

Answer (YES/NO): NO